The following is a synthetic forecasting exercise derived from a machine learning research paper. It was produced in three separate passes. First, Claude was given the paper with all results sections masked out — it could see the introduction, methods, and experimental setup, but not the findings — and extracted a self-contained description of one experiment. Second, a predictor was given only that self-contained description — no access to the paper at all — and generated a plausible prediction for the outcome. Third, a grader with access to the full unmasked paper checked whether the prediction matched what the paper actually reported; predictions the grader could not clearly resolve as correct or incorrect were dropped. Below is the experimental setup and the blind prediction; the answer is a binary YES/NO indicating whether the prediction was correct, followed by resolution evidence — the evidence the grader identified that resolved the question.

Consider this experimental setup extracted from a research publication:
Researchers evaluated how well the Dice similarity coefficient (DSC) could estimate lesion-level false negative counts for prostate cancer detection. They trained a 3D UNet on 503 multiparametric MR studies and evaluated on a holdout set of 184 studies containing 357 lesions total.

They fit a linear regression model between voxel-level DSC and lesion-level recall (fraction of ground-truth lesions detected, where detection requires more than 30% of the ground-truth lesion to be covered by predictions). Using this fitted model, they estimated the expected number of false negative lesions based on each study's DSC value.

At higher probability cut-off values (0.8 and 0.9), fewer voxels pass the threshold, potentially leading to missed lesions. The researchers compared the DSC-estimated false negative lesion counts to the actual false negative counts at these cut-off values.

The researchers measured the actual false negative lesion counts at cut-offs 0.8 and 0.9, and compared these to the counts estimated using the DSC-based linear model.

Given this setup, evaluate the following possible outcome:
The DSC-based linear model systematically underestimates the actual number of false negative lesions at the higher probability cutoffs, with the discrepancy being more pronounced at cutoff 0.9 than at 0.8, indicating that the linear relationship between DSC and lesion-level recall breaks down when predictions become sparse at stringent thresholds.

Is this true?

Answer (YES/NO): YES